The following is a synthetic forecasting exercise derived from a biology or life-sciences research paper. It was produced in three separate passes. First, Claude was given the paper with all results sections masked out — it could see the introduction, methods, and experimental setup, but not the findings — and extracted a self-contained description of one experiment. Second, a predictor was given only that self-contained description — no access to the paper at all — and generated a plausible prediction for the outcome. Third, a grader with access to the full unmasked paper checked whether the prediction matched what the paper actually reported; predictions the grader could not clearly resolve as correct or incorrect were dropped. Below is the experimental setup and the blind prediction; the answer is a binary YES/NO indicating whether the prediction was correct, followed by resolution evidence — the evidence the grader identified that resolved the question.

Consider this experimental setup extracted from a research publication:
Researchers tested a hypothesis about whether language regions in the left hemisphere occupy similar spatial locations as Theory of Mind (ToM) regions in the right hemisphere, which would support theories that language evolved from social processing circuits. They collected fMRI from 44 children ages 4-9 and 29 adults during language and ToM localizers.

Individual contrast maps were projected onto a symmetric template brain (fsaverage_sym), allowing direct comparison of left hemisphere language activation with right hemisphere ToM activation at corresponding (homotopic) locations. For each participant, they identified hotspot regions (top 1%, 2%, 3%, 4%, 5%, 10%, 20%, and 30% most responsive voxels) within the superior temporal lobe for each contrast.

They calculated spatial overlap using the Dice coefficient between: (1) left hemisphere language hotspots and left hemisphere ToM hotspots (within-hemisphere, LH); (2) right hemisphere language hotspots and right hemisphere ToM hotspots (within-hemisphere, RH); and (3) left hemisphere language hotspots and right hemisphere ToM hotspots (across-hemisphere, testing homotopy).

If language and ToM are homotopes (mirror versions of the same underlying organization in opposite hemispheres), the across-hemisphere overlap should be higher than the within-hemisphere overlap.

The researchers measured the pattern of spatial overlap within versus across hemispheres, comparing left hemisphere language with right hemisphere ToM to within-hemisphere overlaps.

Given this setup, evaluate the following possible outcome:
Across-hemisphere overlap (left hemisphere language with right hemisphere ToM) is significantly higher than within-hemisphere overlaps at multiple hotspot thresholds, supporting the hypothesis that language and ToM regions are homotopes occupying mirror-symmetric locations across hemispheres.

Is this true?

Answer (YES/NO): NO